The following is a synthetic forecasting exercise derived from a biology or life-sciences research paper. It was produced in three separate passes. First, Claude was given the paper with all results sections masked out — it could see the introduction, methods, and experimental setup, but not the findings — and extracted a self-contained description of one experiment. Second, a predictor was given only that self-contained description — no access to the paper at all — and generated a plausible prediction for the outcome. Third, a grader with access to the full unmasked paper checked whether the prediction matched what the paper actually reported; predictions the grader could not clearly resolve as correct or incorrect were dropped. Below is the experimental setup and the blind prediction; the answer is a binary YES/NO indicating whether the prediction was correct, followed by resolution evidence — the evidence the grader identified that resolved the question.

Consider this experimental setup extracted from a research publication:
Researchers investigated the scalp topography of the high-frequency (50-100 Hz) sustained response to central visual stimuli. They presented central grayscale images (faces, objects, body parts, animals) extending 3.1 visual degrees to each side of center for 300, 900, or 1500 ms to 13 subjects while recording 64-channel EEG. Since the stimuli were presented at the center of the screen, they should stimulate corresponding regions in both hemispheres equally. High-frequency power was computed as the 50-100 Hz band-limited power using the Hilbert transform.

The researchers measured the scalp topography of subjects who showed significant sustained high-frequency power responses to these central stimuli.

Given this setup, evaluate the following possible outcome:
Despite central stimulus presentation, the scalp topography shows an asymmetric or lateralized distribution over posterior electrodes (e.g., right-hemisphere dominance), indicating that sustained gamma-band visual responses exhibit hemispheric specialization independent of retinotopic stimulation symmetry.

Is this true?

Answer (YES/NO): YES